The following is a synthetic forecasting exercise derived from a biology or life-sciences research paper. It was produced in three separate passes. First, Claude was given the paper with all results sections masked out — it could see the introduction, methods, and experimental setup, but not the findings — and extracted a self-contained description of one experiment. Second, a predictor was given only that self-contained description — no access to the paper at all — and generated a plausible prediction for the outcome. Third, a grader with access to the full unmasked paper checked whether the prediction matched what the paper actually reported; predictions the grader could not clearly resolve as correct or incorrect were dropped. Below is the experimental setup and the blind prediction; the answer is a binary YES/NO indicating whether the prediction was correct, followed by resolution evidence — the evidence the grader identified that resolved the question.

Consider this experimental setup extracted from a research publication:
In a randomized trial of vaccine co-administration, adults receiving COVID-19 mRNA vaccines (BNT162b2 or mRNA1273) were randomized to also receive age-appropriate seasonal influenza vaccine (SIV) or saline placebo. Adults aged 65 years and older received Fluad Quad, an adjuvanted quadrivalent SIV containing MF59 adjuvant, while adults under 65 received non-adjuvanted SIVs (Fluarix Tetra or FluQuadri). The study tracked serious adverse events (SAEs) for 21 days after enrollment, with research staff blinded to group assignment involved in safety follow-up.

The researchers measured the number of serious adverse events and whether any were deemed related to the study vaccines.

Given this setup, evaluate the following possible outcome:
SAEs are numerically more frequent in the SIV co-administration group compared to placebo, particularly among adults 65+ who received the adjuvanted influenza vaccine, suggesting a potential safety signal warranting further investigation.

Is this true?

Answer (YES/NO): NO